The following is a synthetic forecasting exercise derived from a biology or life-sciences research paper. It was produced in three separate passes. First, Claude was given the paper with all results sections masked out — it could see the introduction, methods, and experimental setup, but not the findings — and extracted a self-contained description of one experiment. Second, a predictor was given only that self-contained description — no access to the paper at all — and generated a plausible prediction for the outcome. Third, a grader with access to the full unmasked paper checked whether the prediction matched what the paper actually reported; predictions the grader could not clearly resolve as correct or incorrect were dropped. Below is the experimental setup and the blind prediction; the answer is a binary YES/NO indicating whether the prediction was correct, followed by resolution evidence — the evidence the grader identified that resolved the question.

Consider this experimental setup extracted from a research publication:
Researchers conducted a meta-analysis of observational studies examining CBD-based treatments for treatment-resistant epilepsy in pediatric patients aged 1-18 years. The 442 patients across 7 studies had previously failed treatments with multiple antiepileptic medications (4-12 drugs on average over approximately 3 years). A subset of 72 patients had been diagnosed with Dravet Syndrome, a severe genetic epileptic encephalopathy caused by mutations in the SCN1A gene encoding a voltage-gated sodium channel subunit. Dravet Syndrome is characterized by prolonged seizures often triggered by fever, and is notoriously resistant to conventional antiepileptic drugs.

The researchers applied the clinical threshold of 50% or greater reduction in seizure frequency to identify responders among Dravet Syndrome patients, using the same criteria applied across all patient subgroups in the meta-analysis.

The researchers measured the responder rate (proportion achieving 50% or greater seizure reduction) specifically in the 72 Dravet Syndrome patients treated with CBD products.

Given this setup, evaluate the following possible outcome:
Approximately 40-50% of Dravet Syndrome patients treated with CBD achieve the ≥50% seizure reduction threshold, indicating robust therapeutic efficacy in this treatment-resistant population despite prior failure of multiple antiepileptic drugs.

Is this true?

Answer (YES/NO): YES